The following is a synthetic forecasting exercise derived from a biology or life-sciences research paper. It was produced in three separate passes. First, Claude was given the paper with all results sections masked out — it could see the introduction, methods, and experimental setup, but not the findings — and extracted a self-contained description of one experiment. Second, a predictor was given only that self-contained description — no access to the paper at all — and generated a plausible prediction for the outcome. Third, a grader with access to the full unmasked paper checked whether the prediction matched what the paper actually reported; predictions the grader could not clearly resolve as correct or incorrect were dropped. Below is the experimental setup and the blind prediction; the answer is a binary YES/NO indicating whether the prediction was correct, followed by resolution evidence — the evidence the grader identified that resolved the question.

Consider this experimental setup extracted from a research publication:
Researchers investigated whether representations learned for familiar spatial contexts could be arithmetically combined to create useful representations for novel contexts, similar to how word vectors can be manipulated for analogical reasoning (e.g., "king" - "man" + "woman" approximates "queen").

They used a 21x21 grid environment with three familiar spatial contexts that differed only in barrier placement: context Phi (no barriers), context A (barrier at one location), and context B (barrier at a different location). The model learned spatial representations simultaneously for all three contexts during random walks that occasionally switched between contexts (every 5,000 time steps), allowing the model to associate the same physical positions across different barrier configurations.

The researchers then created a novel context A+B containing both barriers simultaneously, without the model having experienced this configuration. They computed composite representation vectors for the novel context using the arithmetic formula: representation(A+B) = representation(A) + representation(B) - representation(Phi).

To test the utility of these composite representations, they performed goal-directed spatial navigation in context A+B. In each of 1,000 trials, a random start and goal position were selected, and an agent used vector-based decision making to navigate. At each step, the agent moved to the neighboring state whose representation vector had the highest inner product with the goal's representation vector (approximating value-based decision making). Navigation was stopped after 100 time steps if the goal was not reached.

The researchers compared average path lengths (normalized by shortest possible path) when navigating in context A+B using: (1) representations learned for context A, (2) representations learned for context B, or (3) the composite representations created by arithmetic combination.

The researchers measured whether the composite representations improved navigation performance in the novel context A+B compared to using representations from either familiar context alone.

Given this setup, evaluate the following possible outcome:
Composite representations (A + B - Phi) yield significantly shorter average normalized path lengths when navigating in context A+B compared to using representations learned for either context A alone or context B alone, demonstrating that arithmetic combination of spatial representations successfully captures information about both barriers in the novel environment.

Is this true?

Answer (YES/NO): YES